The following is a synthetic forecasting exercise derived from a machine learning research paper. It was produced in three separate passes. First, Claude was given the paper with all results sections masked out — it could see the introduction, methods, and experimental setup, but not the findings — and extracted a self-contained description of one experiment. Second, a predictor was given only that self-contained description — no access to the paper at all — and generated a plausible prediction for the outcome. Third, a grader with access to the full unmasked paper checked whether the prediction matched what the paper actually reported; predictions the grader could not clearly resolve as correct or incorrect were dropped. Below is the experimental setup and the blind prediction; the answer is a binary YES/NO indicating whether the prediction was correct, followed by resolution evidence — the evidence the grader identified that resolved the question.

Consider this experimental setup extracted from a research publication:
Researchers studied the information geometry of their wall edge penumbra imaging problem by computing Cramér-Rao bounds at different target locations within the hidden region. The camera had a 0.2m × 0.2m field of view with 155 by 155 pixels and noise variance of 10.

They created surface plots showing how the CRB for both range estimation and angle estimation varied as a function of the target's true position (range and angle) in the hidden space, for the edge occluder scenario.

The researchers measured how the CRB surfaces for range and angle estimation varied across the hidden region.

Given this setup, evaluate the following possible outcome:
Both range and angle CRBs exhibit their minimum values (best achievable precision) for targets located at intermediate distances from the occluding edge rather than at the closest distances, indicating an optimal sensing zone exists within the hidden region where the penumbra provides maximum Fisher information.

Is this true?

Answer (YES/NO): NO